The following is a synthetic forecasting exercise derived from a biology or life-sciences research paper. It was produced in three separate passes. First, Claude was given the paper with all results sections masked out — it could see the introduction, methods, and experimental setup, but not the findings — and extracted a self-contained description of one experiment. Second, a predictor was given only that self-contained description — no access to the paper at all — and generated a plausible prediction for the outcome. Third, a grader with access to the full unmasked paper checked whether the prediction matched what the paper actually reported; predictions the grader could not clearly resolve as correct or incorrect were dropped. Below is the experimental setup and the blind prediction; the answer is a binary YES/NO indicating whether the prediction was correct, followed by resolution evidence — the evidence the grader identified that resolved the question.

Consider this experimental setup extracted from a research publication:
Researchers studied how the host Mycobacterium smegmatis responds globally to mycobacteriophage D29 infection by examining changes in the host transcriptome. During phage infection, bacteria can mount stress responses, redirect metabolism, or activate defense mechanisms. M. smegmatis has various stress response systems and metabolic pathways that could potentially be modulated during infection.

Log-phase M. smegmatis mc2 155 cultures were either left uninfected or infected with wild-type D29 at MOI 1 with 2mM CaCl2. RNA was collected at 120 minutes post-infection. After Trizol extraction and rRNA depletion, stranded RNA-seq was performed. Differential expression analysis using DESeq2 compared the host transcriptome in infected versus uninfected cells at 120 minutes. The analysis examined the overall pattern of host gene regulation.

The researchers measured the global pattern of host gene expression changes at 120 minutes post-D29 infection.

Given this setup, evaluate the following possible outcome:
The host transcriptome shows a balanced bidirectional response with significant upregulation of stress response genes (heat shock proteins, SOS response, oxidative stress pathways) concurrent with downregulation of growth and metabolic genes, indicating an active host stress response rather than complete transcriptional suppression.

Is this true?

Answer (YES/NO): NO